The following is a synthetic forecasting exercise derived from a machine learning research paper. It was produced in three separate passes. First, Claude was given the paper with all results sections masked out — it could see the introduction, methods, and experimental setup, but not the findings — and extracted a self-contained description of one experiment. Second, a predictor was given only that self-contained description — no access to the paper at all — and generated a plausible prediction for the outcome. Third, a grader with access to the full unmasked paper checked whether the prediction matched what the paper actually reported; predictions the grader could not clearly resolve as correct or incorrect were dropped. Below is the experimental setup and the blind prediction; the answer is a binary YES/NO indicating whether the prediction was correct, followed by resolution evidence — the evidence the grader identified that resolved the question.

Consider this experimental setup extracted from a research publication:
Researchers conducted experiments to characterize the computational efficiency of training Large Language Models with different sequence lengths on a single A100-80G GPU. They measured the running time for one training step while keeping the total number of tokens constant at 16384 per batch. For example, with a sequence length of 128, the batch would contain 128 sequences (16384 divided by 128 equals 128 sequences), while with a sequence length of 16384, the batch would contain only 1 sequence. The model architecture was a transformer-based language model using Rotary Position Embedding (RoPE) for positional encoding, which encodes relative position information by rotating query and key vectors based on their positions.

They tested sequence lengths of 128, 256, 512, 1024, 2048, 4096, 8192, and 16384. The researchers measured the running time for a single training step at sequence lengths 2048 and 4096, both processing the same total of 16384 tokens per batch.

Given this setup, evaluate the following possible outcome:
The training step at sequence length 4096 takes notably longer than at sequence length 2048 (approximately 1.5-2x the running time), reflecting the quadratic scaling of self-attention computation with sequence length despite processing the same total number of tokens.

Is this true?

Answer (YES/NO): NO